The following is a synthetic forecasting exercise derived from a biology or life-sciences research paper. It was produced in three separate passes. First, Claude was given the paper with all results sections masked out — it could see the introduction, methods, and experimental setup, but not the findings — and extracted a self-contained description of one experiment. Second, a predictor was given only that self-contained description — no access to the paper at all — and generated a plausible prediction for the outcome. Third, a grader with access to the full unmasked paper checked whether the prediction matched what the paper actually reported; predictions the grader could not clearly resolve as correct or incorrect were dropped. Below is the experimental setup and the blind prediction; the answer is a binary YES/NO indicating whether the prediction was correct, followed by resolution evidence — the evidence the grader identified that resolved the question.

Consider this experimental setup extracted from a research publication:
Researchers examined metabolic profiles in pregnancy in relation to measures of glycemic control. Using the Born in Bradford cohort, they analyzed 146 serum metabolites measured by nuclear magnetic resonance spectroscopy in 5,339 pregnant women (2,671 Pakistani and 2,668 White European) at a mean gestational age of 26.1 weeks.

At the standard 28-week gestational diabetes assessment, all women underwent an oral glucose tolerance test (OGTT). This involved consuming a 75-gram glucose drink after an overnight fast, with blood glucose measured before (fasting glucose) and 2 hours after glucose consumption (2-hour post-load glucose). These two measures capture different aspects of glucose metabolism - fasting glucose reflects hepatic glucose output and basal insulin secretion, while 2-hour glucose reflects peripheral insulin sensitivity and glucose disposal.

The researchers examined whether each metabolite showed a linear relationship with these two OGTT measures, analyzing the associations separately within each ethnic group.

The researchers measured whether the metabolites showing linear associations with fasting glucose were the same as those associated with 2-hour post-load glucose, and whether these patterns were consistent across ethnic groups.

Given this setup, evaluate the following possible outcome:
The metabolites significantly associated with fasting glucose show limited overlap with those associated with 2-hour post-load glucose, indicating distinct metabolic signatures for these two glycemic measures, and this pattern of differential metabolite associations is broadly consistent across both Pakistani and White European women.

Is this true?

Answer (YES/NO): NO